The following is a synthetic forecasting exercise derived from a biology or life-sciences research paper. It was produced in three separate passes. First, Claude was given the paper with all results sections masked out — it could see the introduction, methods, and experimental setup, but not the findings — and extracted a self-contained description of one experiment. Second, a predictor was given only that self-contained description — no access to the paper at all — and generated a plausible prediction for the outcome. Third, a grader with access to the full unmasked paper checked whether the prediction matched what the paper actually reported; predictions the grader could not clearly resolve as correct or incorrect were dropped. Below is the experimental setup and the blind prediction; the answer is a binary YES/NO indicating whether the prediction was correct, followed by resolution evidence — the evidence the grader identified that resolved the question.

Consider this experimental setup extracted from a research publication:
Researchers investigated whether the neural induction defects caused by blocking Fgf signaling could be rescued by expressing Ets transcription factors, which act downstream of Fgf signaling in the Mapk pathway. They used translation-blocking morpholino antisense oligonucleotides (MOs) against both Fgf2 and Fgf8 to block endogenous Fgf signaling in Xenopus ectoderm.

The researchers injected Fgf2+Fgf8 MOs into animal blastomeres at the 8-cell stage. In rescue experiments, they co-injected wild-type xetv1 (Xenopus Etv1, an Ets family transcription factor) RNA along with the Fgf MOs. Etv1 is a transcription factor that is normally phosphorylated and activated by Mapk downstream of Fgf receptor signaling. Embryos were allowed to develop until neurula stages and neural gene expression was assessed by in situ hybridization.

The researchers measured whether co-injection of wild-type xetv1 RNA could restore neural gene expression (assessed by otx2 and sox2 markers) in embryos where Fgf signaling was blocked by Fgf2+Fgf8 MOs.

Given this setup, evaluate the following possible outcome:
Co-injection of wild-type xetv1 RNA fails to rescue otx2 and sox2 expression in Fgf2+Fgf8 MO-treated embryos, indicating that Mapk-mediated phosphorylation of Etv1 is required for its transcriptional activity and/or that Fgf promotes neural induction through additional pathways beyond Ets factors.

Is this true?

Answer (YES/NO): NO